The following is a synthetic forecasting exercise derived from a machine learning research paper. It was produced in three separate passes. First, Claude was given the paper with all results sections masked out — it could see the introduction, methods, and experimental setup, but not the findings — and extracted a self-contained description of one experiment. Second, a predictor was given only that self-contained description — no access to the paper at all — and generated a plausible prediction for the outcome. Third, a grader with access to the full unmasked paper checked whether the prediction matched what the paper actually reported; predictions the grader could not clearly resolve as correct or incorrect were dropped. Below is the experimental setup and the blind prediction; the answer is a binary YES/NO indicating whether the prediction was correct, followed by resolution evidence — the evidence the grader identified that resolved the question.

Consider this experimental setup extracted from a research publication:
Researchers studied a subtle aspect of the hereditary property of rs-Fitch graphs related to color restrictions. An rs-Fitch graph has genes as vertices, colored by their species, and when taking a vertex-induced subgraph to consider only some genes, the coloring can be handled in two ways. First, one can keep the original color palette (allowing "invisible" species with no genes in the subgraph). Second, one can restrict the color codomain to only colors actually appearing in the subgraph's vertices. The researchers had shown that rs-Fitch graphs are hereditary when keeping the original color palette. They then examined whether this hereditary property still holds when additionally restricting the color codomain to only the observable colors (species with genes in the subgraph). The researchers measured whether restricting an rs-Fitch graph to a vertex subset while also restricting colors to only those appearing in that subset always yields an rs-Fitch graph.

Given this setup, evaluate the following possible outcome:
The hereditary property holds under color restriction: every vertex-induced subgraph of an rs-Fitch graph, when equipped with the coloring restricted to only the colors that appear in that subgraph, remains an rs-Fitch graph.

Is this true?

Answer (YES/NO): NO